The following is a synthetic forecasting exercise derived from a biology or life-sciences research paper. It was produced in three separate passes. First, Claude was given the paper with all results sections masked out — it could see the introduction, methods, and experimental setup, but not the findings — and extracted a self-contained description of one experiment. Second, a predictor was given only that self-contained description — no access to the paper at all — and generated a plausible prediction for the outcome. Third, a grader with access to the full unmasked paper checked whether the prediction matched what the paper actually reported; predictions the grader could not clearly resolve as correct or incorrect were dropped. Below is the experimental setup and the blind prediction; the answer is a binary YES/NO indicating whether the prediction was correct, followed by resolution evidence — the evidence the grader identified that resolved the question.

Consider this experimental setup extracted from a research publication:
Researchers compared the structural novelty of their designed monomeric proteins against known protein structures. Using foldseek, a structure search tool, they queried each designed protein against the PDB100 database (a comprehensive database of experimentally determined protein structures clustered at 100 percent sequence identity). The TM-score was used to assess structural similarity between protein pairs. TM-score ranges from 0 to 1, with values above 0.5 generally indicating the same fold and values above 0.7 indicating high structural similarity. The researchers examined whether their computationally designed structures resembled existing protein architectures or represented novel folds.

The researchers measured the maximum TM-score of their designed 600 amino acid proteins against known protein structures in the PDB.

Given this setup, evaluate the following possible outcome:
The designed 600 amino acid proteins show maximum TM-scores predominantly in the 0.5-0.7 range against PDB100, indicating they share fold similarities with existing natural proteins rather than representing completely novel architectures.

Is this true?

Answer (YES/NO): NO